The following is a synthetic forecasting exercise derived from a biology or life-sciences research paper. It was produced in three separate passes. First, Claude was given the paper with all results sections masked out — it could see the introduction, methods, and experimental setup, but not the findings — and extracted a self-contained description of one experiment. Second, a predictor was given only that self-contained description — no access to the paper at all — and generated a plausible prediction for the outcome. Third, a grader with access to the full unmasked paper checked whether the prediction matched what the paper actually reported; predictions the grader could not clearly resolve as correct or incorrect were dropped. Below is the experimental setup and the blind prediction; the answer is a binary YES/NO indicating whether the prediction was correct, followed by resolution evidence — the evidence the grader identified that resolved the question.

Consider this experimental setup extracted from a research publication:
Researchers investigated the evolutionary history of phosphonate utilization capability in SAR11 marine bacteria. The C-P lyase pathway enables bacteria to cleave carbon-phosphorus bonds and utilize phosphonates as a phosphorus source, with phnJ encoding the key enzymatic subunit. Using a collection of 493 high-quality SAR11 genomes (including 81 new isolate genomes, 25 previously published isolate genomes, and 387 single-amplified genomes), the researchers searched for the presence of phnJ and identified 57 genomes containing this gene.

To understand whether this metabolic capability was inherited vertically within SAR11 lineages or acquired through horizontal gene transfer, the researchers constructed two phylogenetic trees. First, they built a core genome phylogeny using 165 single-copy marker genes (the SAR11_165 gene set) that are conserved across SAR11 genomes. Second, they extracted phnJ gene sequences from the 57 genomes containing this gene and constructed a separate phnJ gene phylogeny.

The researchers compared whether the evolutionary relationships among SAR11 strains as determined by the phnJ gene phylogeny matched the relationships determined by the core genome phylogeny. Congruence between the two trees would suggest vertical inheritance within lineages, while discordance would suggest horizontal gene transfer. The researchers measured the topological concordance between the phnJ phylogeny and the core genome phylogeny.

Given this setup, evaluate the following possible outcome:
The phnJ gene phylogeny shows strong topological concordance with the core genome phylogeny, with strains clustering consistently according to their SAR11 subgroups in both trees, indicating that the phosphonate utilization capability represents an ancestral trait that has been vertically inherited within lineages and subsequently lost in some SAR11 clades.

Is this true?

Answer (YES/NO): NO